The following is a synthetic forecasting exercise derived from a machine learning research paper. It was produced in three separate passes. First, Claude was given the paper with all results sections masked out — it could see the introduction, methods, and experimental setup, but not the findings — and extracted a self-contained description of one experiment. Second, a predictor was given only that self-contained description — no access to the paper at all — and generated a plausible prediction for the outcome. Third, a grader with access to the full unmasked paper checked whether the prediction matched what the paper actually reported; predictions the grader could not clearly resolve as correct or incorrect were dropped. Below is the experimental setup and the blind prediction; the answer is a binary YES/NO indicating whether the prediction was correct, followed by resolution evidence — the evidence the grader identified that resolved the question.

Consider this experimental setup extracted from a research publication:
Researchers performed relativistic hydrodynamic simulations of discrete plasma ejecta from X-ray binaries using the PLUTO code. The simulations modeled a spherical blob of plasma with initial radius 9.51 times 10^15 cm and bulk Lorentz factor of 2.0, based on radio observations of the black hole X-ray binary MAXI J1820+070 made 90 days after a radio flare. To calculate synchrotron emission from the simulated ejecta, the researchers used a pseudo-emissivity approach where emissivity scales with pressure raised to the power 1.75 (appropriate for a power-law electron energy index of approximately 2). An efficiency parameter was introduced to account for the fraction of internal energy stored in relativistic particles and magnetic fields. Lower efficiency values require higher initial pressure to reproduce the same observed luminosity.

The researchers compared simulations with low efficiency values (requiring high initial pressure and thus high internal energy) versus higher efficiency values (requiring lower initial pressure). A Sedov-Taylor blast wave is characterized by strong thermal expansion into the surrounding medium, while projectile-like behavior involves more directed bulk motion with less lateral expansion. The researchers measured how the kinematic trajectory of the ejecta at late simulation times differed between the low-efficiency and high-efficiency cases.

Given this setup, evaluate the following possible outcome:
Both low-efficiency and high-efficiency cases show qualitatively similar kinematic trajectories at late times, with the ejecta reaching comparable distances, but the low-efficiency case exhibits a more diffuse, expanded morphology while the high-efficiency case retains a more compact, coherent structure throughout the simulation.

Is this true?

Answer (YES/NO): NO